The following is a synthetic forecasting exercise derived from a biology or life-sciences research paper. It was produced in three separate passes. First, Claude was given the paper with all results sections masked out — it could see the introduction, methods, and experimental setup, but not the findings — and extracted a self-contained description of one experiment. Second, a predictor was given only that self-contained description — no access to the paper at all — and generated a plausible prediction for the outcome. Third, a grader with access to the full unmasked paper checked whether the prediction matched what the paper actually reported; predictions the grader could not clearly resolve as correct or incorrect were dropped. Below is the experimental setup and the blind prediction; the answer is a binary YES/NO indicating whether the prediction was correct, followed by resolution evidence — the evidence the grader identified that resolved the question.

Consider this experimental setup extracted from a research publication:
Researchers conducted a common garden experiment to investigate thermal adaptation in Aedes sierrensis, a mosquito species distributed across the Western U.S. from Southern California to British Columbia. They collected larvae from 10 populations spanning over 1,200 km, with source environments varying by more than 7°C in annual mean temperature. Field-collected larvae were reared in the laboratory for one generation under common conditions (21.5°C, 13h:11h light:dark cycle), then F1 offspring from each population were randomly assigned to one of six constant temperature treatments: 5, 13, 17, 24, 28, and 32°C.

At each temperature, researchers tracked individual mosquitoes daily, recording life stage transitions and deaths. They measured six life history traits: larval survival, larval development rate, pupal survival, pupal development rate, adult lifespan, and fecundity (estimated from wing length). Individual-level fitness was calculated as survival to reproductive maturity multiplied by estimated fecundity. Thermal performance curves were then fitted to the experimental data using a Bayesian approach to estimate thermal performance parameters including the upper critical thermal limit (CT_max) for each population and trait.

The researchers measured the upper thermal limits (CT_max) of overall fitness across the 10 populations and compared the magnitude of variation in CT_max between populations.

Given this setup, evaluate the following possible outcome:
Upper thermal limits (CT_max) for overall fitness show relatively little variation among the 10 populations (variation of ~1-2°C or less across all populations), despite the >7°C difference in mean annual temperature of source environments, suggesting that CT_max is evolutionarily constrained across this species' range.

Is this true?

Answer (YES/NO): YES